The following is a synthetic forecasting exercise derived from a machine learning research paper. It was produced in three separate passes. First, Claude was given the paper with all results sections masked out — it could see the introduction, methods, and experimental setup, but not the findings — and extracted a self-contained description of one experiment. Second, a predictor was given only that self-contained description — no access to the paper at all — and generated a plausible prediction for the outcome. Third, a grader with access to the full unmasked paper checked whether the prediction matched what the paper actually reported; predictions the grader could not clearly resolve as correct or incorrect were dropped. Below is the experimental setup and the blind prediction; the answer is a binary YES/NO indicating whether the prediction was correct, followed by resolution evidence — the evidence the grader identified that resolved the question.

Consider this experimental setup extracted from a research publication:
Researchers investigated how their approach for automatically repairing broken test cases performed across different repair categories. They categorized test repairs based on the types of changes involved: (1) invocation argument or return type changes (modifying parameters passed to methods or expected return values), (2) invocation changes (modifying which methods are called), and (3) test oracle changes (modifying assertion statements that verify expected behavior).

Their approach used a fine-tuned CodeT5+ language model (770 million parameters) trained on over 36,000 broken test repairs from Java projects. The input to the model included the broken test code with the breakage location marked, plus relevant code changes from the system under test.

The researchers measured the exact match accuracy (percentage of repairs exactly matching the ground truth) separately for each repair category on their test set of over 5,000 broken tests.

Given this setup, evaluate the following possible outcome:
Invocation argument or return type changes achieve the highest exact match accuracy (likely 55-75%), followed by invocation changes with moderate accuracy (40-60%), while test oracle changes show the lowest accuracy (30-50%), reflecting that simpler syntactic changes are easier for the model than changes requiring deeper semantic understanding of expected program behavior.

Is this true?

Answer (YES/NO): NO